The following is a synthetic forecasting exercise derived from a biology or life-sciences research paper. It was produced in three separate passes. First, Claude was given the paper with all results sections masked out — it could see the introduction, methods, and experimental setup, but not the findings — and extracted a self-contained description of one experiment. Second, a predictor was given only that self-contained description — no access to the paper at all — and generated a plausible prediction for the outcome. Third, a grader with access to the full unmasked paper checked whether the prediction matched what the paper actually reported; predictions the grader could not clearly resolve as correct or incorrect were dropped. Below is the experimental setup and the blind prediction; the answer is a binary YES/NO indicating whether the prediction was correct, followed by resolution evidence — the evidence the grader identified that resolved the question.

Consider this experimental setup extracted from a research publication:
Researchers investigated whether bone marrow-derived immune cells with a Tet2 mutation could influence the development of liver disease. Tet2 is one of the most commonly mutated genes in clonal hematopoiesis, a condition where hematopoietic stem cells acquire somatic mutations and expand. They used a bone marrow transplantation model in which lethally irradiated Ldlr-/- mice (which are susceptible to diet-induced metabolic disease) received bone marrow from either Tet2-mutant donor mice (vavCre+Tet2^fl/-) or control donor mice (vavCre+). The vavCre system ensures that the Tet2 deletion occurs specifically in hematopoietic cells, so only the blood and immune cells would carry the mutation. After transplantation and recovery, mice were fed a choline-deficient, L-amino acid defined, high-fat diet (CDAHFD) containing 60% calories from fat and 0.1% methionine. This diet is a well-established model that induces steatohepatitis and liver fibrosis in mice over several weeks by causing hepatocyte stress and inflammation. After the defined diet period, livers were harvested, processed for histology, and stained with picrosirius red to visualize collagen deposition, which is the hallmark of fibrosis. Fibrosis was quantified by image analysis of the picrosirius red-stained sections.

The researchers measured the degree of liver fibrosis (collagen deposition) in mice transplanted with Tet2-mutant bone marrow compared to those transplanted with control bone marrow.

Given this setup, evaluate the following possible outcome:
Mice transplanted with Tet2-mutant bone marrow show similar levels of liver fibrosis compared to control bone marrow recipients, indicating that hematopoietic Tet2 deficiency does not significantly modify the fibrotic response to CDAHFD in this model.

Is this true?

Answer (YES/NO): NO